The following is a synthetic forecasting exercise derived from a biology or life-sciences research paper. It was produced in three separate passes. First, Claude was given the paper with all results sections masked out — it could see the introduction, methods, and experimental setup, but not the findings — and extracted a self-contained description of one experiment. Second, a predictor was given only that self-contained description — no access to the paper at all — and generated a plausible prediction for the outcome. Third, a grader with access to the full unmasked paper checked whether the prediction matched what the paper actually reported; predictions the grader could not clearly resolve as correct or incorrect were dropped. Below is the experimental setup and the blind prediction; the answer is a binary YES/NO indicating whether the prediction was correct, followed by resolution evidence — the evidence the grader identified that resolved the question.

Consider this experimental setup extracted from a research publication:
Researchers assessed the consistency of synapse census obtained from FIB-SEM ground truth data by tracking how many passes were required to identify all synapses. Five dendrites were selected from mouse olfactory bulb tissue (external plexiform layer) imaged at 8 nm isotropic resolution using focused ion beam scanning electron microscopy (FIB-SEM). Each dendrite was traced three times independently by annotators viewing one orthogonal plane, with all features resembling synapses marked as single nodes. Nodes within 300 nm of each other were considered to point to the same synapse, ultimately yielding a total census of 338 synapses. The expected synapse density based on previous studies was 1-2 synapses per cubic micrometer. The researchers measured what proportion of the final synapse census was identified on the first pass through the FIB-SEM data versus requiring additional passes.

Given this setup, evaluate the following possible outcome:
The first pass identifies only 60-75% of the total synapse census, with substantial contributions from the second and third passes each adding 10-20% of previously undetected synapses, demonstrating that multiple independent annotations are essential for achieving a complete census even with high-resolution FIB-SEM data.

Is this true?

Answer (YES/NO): NO